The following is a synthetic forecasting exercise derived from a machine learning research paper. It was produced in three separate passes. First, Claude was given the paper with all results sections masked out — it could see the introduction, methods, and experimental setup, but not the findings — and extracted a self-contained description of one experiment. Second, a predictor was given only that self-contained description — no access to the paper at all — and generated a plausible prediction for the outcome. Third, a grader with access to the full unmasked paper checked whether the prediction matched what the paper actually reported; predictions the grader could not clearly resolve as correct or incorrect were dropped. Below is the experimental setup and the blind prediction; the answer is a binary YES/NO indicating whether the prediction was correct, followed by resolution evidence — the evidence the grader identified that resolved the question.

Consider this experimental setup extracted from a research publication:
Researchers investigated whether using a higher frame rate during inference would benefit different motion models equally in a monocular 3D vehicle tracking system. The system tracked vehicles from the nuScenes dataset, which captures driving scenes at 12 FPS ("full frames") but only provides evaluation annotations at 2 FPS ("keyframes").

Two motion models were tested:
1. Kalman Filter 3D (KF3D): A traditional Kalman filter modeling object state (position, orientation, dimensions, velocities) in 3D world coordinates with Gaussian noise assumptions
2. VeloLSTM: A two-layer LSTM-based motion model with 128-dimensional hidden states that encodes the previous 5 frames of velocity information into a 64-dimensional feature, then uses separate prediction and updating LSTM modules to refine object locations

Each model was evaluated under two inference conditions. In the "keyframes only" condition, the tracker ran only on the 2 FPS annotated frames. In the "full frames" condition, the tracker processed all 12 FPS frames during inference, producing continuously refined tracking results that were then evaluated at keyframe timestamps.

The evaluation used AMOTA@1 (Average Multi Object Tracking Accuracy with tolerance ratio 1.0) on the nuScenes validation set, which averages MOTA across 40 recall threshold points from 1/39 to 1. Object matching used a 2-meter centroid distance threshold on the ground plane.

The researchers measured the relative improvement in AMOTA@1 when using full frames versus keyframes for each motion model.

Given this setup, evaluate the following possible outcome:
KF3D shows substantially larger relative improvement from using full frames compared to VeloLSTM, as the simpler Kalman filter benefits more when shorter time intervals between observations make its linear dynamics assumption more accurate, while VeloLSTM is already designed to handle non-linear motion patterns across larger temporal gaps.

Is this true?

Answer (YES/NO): NO